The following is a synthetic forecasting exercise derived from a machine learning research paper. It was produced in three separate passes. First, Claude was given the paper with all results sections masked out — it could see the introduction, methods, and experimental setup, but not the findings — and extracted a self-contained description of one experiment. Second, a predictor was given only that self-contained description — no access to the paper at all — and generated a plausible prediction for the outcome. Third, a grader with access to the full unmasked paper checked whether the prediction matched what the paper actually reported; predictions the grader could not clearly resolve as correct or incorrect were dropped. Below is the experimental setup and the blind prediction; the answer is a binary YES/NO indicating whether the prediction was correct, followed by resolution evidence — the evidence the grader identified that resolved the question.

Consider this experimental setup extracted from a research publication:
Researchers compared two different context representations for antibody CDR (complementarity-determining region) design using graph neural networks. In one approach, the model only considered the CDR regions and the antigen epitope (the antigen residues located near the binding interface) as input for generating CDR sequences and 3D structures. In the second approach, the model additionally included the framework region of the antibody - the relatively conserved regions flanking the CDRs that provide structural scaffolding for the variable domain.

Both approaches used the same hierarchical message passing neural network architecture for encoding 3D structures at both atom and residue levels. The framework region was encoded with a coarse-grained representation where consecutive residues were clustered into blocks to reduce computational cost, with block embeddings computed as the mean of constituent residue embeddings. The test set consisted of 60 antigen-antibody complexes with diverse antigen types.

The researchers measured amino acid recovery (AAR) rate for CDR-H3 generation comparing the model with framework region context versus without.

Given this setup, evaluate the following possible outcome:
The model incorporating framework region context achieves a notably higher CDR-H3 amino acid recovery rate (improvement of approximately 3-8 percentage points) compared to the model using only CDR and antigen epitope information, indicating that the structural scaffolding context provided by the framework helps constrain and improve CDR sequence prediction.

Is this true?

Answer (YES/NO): YES